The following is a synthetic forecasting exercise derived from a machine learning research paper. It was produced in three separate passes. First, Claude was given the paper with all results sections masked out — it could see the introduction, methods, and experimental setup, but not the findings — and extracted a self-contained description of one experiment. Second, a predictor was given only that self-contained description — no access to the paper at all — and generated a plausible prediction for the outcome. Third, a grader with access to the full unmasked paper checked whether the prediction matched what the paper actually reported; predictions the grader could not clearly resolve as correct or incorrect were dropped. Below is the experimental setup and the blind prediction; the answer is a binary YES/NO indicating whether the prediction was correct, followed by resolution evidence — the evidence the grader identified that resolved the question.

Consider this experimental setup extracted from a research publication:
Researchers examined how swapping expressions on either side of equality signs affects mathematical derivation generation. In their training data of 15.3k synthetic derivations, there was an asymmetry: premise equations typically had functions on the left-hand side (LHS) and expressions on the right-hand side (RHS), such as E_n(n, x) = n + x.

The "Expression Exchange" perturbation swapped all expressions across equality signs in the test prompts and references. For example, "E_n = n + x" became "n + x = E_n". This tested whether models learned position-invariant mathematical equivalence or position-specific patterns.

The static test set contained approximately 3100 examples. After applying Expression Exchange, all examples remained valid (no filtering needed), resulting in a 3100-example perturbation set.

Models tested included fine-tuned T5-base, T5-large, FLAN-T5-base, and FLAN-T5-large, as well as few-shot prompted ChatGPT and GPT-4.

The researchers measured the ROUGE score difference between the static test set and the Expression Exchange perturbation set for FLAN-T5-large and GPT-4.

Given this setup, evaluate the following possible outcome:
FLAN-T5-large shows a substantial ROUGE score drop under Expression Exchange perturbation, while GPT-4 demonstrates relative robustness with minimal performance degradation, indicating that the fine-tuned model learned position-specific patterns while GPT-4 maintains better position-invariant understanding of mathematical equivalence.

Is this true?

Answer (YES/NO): YES